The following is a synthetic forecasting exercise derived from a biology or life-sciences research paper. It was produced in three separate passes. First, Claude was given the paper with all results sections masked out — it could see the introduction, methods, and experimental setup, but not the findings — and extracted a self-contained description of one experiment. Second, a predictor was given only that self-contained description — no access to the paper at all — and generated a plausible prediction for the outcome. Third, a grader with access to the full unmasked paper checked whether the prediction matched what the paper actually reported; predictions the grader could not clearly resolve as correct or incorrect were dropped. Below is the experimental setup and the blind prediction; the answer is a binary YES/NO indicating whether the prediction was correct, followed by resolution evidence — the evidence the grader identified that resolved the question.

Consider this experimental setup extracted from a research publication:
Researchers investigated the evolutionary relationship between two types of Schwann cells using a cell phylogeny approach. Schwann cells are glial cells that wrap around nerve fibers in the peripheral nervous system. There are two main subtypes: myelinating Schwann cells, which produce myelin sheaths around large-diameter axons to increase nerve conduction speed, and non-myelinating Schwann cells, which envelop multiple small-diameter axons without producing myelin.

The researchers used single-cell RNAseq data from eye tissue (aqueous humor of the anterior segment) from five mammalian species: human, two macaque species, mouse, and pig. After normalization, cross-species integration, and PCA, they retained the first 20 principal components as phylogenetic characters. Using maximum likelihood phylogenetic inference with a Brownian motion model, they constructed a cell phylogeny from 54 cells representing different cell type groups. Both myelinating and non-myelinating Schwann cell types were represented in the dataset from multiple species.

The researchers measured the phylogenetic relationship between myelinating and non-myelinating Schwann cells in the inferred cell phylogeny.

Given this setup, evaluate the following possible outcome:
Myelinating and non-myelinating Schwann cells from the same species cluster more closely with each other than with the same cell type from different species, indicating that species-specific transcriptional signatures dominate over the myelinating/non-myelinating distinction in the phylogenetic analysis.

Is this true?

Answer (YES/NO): NO